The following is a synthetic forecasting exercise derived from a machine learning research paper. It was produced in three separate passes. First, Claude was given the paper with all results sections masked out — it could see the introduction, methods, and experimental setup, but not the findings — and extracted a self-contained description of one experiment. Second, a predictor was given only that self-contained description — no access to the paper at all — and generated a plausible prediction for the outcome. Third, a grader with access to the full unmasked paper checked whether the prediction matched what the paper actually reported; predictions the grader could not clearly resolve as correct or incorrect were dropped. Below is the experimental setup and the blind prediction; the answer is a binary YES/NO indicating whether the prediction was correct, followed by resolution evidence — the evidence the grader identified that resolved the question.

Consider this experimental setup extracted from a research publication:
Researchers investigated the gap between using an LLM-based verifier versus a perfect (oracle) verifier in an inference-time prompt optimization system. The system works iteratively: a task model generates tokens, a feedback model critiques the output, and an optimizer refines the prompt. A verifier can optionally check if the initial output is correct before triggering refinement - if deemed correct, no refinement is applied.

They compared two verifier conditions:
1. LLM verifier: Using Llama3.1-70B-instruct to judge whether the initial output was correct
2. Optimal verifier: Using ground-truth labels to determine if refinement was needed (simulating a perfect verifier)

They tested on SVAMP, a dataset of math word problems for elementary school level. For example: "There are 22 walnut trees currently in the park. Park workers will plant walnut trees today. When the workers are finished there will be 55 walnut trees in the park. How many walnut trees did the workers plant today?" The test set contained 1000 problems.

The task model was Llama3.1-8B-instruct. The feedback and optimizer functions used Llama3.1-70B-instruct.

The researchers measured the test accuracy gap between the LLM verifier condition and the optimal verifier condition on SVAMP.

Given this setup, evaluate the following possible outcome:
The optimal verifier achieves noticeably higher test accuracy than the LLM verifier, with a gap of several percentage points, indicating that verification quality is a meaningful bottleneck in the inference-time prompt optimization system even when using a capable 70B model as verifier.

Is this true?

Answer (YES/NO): YES